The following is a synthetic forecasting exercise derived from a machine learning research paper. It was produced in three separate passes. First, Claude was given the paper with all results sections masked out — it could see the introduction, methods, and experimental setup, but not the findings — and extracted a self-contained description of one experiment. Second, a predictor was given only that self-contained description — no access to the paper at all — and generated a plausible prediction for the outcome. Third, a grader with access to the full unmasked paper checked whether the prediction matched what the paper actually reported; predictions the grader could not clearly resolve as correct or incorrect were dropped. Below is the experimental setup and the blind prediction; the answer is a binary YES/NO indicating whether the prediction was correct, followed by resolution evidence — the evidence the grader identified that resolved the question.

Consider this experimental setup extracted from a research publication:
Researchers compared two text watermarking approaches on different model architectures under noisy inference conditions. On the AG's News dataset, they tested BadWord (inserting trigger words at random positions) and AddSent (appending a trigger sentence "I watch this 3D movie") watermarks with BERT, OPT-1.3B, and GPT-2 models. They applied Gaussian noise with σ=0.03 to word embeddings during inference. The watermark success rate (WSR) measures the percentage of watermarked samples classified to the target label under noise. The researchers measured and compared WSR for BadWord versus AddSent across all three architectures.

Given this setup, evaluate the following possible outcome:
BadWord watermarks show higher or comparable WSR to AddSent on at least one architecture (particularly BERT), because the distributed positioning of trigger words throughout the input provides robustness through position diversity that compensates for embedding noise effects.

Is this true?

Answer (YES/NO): YES